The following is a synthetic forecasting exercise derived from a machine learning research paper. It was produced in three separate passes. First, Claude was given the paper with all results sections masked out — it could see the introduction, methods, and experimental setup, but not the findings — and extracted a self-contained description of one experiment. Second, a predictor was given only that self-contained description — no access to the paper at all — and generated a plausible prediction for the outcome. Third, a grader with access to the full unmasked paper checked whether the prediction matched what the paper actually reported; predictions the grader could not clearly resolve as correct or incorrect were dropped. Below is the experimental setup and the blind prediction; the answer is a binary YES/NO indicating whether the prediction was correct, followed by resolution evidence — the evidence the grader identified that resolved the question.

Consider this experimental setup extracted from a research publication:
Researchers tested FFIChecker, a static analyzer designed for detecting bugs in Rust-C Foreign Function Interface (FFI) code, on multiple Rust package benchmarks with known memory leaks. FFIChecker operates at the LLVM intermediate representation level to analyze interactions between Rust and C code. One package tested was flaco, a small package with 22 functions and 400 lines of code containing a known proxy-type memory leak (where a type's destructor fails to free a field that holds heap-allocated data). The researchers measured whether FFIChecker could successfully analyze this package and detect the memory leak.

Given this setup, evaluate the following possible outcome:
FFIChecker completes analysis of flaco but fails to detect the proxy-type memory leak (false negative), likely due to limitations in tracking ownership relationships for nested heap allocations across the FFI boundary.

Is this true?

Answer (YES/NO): NO